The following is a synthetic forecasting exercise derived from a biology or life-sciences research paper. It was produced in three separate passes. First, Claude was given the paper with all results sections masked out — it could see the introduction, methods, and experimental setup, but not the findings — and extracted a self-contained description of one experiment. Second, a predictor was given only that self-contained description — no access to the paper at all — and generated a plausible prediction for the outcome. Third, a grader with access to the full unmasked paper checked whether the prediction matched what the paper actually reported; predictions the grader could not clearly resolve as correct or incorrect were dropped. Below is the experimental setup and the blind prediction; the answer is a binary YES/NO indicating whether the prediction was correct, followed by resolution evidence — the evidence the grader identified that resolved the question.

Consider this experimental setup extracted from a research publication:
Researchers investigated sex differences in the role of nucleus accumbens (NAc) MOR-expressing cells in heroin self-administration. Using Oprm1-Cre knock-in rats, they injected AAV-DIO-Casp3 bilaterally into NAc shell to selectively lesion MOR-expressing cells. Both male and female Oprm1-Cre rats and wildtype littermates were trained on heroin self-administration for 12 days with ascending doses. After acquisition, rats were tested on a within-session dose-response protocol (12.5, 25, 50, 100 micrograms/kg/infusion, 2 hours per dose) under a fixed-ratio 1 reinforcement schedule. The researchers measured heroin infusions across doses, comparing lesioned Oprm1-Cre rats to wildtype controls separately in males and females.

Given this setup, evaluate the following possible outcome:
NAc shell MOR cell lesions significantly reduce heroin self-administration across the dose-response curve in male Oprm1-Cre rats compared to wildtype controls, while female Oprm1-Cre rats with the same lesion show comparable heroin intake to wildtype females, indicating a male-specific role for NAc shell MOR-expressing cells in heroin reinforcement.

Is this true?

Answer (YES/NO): NO